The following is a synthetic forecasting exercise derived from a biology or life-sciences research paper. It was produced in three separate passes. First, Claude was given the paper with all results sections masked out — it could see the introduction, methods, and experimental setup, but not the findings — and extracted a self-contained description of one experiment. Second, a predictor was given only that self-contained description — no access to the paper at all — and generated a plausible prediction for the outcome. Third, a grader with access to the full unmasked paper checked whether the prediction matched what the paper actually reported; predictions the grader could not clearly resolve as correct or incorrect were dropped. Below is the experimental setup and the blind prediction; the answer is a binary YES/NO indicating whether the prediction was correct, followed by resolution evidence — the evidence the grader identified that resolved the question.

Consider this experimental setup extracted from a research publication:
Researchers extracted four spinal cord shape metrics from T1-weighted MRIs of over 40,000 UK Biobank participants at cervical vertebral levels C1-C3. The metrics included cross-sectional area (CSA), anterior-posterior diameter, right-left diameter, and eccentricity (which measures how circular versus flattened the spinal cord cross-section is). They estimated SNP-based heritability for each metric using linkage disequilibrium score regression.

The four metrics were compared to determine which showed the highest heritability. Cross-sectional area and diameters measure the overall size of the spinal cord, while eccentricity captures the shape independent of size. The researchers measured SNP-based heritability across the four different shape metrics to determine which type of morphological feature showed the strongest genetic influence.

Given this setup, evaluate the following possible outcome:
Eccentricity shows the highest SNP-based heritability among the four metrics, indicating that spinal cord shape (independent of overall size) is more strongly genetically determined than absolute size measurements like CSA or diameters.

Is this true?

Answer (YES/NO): YES